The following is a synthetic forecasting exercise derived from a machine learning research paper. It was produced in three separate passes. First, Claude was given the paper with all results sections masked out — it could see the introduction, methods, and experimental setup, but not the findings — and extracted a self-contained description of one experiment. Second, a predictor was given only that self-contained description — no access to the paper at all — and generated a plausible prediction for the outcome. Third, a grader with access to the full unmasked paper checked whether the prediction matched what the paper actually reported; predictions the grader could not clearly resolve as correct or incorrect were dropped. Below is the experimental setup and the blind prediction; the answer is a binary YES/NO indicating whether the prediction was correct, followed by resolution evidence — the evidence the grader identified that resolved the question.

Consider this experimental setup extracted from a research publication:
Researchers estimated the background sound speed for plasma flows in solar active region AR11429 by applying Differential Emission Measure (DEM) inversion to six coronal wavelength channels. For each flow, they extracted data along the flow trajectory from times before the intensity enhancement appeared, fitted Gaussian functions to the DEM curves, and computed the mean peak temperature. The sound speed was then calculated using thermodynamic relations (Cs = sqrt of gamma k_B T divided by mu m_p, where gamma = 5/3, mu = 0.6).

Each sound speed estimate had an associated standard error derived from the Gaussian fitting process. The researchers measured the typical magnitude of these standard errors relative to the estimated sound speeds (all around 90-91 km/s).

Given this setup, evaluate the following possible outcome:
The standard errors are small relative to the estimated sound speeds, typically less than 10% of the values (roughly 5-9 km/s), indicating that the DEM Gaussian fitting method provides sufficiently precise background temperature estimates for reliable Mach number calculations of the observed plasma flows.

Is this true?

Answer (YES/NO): NO